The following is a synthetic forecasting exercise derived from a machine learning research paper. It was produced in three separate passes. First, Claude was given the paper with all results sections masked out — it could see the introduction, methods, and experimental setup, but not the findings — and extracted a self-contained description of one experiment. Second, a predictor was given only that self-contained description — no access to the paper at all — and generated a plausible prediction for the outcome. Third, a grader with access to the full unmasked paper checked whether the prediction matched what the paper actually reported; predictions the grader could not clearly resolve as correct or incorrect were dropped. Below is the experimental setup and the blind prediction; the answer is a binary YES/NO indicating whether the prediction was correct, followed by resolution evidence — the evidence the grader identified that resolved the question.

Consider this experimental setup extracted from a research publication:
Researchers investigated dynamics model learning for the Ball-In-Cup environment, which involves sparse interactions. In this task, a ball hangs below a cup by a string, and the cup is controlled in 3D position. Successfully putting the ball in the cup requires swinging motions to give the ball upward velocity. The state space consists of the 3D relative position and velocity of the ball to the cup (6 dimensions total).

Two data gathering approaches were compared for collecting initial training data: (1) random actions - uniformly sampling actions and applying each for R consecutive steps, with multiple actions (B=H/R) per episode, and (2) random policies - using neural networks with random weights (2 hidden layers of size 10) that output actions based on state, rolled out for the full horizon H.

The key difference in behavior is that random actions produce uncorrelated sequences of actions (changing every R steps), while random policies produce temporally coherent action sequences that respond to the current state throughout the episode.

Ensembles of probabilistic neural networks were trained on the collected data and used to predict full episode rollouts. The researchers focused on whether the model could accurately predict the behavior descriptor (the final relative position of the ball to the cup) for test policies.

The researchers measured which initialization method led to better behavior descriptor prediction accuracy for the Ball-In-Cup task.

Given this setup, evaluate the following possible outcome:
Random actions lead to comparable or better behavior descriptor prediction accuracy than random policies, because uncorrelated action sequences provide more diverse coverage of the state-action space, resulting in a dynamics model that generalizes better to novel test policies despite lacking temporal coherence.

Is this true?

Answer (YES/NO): NO